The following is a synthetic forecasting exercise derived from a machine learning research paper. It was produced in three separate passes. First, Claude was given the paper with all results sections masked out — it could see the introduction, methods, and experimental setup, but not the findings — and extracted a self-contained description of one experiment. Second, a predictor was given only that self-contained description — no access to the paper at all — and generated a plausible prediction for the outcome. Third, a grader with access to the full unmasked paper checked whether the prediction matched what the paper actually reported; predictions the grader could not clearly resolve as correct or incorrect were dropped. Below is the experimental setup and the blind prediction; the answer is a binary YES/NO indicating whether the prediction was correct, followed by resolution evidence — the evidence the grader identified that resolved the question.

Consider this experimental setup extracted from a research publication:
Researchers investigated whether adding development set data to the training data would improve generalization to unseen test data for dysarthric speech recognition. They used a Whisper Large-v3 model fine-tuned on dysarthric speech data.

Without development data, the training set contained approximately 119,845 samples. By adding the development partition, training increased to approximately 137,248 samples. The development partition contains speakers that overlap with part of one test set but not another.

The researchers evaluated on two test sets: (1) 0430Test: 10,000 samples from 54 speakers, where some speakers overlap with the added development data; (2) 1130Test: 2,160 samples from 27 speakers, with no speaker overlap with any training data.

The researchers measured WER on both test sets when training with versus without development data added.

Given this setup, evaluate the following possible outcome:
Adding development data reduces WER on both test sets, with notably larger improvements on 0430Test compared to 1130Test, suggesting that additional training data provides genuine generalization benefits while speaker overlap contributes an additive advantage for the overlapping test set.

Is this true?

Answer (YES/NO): NO